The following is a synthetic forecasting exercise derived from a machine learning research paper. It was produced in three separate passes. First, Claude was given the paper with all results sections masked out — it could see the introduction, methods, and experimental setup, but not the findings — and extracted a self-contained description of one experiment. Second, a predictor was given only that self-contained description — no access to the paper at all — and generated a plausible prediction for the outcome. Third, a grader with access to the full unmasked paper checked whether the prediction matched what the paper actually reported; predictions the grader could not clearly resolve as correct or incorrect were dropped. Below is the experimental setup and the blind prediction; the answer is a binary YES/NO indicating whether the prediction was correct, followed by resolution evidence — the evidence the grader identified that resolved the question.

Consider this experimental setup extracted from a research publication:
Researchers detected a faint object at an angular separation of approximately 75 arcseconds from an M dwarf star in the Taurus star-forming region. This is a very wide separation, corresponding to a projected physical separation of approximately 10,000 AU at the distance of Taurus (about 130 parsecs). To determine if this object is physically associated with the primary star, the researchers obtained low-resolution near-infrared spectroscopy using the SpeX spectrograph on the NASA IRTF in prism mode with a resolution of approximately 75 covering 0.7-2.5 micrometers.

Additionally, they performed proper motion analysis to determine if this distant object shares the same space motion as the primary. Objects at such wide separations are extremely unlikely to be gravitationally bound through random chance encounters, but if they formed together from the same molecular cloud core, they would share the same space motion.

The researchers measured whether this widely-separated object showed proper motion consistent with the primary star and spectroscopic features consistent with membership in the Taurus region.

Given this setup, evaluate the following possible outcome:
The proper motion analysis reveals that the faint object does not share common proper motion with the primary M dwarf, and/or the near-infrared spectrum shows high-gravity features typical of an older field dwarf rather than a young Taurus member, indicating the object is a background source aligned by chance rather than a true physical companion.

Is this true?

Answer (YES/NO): NO